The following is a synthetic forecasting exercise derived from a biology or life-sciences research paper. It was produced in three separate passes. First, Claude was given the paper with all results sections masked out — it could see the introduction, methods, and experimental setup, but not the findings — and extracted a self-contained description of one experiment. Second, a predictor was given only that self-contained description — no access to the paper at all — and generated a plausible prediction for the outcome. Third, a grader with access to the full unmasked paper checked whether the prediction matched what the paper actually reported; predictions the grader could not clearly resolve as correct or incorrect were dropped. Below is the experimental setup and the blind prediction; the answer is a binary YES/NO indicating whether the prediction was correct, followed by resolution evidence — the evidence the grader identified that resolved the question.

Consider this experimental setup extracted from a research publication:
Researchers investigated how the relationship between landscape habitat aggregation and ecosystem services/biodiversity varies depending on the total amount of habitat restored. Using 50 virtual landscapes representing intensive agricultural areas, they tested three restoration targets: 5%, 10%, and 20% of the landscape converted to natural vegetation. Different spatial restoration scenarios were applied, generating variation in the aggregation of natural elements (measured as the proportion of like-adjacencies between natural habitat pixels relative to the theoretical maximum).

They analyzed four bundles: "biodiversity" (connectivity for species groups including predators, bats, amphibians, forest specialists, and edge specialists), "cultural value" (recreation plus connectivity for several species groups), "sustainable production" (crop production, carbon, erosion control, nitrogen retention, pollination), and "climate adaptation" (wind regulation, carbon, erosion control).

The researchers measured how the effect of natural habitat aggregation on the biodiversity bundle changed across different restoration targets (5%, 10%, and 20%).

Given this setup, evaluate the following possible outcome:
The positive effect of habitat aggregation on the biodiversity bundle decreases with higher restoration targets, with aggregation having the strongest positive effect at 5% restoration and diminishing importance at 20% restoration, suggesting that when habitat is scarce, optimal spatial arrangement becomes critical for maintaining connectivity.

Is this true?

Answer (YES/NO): YES